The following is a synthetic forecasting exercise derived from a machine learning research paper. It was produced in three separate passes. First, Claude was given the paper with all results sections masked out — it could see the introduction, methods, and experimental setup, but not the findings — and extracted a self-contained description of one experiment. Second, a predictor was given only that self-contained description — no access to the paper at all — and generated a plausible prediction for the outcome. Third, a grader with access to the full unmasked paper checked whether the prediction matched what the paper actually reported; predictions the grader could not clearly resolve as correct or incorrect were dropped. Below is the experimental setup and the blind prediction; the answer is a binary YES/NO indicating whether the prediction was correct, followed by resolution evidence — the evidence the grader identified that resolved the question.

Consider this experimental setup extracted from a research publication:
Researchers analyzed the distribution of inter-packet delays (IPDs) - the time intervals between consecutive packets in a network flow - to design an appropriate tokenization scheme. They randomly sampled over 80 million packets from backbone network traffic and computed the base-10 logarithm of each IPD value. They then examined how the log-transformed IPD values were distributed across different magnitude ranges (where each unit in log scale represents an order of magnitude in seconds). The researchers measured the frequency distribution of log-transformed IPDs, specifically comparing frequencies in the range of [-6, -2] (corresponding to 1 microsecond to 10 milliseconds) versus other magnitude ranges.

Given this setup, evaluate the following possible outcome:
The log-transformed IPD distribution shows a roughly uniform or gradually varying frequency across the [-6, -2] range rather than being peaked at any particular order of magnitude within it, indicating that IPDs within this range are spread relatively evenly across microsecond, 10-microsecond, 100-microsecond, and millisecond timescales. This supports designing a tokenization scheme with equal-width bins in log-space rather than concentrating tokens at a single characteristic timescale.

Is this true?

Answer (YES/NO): YES